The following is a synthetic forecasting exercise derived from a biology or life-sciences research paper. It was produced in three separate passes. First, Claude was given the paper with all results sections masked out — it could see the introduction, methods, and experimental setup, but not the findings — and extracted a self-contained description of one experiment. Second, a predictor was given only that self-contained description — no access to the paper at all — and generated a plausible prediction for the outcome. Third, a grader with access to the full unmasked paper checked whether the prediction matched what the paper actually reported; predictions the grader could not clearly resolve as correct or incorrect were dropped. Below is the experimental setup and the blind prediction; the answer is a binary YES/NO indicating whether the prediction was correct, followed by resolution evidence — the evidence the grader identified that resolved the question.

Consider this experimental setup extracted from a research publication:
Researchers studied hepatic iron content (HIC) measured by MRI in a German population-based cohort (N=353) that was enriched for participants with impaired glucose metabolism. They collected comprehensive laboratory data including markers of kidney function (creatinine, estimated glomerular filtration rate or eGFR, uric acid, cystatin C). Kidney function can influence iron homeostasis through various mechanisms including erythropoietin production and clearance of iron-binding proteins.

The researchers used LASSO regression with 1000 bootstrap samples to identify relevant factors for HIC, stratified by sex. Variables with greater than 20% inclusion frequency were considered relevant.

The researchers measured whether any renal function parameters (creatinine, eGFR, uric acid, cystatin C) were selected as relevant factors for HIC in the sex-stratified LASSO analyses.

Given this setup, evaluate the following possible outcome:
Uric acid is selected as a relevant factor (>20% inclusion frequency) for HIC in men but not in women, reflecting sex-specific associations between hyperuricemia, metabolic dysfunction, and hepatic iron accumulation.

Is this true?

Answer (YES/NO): NO